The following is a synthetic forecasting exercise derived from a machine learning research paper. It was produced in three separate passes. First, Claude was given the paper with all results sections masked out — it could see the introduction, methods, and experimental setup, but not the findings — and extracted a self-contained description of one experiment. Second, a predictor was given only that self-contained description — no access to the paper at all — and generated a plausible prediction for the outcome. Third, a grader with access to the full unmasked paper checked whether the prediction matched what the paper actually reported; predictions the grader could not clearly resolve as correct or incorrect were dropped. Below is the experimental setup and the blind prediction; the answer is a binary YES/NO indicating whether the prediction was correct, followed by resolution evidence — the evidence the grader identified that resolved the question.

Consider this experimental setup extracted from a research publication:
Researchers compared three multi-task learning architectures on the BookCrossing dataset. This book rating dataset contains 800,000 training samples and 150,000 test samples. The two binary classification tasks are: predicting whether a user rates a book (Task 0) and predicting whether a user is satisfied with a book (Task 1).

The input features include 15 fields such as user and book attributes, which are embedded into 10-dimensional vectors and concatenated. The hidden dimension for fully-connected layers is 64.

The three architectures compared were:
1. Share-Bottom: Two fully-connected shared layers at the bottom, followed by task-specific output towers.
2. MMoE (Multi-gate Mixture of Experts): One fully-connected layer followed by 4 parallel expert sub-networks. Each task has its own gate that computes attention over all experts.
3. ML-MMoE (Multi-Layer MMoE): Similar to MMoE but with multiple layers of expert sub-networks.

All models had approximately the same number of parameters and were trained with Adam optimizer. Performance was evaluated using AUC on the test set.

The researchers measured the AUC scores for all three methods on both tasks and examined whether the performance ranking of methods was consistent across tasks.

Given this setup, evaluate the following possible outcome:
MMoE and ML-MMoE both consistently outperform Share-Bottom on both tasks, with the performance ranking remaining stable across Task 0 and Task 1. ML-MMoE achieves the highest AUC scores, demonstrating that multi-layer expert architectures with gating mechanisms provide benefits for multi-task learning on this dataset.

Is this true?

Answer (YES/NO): NO